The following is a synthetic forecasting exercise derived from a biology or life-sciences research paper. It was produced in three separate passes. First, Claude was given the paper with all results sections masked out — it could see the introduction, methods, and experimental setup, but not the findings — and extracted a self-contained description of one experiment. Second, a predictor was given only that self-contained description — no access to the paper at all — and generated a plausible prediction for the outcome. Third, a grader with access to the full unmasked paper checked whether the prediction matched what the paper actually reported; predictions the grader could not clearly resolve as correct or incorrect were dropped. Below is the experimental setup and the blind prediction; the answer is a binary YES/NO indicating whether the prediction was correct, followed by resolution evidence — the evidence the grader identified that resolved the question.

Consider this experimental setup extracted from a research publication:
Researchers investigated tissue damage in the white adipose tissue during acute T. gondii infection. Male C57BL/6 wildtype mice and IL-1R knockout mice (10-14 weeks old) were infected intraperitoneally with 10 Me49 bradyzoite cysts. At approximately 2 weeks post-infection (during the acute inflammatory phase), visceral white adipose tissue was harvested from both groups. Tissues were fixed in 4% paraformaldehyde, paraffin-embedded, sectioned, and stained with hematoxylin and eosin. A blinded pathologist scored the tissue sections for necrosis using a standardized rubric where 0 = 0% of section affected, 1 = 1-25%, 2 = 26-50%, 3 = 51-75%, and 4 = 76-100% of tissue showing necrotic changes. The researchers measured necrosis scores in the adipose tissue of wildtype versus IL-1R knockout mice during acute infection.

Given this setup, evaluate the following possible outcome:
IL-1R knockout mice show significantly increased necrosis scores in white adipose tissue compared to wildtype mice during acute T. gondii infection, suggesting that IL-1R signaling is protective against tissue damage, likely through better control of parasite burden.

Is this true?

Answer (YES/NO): NO